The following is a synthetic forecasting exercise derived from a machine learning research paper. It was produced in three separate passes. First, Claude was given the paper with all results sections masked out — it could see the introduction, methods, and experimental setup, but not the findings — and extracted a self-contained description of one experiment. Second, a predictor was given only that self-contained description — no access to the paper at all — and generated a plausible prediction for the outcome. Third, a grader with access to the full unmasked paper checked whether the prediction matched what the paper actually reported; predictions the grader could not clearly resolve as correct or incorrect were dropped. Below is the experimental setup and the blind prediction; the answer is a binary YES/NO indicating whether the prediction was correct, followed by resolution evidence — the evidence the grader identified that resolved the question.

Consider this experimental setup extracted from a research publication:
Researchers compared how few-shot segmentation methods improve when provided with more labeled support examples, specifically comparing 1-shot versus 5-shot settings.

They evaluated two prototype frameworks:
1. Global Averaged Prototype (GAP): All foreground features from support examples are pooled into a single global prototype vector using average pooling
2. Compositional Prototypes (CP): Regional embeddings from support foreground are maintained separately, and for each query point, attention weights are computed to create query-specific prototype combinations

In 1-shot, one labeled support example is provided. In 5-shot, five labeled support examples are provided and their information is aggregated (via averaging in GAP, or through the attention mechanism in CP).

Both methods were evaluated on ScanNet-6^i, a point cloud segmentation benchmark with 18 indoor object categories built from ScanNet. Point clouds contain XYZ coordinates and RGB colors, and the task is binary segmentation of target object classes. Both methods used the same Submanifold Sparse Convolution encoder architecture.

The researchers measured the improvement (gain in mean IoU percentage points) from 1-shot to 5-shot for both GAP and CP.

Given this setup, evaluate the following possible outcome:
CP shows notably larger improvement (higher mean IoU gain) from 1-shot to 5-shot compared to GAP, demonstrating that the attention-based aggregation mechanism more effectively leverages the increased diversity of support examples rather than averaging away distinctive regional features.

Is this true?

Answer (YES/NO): NO